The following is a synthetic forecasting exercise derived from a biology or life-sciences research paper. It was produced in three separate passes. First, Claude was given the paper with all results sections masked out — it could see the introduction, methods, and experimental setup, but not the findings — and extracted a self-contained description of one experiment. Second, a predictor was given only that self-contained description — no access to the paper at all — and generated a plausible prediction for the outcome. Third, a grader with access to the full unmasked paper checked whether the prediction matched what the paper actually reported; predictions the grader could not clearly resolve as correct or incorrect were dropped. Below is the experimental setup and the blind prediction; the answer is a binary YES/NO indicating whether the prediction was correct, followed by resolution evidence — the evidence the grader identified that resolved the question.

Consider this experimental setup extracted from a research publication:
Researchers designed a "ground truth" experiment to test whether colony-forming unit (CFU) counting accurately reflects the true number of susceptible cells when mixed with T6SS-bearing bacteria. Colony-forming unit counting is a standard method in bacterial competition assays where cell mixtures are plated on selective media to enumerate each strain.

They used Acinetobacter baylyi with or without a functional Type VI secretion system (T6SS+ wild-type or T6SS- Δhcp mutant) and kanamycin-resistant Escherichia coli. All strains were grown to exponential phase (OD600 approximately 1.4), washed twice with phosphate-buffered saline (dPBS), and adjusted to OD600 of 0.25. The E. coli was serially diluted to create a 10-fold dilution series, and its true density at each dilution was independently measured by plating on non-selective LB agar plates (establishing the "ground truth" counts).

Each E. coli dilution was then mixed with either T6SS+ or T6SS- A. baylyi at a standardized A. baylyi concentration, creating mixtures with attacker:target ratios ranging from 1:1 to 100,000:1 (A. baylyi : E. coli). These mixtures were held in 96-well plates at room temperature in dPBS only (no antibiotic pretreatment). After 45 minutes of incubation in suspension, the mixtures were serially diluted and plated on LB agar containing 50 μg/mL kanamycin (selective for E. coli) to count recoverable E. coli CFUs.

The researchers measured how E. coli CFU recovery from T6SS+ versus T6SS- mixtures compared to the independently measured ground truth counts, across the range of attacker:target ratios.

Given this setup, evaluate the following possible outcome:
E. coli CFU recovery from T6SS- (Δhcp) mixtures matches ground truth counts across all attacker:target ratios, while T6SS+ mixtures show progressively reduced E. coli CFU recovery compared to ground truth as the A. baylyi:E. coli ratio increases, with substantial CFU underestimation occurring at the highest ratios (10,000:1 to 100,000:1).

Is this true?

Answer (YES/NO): NO